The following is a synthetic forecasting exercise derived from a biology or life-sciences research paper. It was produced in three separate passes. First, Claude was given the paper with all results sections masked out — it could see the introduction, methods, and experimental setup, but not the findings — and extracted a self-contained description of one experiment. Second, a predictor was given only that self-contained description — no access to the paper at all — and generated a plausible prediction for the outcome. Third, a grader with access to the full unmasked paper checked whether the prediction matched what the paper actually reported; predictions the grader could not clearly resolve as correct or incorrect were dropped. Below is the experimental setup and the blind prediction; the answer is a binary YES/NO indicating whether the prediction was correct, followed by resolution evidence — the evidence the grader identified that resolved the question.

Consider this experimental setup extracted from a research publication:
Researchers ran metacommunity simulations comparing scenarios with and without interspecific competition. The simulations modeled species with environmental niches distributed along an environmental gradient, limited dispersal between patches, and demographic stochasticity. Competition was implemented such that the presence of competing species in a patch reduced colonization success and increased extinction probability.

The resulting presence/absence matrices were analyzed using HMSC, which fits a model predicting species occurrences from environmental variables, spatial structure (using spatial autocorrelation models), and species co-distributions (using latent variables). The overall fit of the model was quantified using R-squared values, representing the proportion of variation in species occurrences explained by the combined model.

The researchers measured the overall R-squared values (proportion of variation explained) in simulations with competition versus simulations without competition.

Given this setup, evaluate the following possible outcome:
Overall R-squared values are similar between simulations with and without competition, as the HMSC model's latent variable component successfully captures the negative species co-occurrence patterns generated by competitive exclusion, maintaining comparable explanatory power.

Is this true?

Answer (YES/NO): NO